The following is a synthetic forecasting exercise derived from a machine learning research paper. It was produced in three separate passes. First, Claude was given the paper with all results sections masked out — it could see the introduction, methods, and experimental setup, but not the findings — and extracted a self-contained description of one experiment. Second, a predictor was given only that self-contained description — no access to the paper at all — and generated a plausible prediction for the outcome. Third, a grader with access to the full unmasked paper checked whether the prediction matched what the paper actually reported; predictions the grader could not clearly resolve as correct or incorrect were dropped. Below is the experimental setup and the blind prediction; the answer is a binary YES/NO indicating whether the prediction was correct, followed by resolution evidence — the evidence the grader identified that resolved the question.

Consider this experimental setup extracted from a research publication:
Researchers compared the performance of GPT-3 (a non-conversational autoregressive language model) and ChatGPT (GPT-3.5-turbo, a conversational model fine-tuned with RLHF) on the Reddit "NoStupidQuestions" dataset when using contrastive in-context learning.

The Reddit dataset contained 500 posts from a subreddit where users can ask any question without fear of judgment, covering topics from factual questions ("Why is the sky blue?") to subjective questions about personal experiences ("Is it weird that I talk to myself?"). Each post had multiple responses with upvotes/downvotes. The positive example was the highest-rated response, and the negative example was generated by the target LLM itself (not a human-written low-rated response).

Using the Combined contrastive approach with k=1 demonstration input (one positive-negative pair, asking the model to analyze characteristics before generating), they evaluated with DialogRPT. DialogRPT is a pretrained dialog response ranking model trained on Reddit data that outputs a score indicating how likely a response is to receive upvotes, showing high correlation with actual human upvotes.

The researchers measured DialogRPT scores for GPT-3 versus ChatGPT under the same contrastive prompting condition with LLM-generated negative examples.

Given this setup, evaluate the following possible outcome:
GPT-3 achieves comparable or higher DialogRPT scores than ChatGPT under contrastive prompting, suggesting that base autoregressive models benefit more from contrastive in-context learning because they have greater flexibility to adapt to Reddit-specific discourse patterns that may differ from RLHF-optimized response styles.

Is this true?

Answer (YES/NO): NO